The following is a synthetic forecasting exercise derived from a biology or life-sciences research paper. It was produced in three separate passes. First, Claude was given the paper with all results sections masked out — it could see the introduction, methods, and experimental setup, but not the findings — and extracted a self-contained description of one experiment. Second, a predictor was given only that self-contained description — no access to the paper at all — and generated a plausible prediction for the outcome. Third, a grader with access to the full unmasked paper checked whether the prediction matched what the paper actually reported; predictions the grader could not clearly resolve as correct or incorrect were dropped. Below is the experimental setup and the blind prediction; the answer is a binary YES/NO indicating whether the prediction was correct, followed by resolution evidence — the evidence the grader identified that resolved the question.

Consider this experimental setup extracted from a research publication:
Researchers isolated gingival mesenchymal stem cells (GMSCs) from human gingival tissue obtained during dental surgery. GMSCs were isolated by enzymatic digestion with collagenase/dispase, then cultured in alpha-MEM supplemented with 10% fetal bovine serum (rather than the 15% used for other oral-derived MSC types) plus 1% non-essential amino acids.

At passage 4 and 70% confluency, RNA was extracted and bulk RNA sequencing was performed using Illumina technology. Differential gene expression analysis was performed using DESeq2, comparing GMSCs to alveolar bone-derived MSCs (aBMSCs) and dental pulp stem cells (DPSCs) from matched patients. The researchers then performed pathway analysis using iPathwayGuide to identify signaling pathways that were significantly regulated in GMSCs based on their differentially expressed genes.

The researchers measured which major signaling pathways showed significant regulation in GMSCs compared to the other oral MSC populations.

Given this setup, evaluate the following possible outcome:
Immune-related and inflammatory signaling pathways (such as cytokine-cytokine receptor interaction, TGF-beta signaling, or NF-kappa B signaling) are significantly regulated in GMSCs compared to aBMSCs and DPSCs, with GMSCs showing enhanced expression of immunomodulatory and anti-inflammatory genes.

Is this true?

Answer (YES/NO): NO